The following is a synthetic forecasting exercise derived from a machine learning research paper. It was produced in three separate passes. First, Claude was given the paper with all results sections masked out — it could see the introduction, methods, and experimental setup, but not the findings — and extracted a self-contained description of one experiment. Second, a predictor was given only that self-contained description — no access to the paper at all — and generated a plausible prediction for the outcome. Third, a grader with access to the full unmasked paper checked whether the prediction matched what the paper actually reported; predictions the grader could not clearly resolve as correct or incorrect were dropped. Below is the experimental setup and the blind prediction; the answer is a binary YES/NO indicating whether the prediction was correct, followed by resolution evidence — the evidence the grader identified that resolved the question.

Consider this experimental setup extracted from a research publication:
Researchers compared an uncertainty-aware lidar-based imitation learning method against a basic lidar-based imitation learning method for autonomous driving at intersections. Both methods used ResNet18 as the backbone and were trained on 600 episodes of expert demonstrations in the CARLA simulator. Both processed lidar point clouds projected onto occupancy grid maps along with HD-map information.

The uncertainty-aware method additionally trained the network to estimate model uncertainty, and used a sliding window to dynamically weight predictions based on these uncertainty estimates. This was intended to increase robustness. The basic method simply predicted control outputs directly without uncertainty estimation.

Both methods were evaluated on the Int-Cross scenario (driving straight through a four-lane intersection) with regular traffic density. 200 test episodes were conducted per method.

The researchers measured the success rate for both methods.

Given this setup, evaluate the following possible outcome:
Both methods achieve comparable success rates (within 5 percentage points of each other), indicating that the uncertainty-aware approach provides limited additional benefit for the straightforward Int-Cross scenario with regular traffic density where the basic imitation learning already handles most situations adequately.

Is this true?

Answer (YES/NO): YES